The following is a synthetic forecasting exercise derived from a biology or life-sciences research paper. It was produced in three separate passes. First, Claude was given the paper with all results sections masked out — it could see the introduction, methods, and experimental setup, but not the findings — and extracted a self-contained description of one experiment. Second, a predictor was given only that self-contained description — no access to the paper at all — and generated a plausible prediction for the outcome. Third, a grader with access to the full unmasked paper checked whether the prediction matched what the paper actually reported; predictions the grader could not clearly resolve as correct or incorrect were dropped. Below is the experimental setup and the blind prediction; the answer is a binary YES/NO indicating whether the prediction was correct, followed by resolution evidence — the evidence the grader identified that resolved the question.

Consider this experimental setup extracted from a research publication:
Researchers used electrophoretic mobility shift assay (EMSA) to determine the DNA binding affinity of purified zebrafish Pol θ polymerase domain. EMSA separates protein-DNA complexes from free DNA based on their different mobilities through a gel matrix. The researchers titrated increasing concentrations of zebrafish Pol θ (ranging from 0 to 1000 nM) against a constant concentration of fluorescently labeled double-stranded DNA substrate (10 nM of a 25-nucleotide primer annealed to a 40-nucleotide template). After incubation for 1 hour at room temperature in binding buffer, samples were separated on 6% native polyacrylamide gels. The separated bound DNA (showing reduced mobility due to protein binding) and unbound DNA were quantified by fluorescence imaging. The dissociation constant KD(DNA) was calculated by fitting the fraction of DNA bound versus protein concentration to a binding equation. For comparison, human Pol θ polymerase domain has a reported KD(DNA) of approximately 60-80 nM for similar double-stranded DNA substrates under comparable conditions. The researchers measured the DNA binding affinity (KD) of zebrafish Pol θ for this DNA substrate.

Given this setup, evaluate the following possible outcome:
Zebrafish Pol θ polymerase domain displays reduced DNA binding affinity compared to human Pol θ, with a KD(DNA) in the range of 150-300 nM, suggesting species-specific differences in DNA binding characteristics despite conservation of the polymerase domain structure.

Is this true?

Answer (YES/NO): NO